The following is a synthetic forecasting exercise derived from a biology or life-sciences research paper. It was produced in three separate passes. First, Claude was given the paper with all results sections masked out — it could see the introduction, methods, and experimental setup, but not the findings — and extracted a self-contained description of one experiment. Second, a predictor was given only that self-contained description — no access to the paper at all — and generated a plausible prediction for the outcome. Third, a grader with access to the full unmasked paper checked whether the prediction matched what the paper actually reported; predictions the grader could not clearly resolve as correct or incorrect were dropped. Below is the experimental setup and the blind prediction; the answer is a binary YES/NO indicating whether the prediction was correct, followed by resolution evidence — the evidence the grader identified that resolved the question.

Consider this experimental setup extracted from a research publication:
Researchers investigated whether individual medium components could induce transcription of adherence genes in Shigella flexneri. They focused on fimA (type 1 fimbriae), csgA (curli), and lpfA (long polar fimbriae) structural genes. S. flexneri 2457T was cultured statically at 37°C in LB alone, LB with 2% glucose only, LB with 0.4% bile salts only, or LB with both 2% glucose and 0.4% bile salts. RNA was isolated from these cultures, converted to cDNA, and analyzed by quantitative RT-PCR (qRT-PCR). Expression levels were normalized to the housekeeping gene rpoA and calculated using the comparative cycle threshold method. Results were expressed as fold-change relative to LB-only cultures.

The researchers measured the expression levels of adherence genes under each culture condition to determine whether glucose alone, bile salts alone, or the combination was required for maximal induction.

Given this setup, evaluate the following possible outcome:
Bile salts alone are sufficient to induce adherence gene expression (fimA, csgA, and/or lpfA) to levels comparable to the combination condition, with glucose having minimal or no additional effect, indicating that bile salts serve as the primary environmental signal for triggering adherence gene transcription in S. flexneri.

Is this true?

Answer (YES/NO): NO